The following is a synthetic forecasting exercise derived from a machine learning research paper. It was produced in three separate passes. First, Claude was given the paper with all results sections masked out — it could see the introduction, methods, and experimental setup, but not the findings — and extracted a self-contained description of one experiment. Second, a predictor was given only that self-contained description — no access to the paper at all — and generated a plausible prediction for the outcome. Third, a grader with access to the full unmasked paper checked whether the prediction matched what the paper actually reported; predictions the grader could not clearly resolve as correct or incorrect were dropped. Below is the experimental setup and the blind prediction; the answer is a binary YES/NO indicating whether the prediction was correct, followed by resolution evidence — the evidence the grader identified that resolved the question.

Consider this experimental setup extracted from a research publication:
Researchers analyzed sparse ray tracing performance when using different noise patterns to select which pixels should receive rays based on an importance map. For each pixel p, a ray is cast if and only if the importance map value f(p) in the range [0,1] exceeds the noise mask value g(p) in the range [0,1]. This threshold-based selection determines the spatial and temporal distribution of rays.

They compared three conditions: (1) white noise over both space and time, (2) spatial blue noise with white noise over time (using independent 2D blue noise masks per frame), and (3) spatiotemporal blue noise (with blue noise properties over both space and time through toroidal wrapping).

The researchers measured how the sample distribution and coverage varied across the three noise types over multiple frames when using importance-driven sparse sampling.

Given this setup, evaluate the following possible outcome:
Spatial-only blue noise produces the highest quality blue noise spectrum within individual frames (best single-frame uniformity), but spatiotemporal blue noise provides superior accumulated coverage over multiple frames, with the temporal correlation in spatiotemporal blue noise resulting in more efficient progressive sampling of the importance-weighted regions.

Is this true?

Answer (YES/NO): NO